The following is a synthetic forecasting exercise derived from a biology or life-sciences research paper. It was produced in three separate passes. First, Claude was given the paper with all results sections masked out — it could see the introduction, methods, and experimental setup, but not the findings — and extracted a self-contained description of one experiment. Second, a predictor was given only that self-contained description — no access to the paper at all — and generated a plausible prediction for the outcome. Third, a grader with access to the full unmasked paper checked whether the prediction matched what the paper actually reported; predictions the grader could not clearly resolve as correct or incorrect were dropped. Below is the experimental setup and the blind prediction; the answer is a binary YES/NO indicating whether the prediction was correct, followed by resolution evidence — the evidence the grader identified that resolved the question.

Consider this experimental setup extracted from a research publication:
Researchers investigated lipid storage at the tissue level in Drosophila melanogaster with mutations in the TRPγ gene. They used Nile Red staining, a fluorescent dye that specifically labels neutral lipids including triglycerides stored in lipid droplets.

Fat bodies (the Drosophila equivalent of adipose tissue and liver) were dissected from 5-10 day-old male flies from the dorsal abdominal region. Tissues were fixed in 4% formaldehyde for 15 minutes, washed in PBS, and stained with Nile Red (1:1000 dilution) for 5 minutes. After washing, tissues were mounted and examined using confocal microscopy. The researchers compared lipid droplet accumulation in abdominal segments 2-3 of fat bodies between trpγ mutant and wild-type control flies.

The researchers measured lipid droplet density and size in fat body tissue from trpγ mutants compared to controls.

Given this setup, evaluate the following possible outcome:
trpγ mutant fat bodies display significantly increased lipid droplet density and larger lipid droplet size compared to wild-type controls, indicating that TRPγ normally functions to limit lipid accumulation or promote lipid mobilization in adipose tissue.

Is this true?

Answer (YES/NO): NO